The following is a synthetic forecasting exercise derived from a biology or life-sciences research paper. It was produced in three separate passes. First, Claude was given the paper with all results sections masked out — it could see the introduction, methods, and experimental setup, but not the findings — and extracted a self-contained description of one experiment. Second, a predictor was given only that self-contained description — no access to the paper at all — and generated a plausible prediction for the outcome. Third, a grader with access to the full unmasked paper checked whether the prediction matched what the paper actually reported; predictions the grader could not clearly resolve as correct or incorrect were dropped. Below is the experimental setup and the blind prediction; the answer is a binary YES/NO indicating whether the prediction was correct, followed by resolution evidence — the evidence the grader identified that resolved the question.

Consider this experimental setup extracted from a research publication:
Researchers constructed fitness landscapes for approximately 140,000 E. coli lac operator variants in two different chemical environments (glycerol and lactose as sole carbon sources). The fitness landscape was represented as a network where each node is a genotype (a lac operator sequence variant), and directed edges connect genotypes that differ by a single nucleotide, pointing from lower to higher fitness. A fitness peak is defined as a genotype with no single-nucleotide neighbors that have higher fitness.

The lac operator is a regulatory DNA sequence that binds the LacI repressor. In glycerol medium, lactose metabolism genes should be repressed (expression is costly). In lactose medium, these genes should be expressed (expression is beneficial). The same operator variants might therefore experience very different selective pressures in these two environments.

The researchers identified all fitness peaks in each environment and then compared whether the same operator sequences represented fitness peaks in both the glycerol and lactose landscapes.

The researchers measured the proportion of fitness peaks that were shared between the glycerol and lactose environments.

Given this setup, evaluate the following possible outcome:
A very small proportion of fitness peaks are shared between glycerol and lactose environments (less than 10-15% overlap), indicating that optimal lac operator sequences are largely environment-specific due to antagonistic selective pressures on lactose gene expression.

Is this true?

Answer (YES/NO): NO